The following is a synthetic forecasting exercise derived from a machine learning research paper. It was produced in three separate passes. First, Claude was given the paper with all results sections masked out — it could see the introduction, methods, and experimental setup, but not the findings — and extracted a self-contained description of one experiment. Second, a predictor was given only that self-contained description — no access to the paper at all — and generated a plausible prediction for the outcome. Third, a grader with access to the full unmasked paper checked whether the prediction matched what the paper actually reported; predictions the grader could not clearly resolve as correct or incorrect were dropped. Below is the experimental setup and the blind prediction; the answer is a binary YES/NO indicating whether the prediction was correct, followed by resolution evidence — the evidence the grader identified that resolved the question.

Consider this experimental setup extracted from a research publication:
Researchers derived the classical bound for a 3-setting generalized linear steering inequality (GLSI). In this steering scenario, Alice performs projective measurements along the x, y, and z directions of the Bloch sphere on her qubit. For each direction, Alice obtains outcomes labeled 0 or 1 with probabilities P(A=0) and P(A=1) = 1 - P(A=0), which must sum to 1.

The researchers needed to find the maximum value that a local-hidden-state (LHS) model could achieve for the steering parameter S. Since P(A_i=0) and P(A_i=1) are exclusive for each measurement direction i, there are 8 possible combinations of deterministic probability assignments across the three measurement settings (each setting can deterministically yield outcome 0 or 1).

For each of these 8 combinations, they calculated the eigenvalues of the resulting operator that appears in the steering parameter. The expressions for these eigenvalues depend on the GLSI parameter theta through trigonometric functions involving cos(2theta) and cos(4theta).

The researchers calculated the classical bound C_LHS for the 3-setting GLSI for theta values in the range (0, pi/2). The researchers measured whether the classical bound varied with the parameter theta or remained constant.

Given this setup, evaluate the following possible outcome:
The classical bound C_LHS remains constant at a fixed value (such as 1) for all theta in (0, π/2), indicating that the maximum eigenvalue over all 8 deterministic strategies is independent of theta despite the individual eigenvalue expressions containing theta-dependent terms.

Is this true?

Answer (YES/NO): NO